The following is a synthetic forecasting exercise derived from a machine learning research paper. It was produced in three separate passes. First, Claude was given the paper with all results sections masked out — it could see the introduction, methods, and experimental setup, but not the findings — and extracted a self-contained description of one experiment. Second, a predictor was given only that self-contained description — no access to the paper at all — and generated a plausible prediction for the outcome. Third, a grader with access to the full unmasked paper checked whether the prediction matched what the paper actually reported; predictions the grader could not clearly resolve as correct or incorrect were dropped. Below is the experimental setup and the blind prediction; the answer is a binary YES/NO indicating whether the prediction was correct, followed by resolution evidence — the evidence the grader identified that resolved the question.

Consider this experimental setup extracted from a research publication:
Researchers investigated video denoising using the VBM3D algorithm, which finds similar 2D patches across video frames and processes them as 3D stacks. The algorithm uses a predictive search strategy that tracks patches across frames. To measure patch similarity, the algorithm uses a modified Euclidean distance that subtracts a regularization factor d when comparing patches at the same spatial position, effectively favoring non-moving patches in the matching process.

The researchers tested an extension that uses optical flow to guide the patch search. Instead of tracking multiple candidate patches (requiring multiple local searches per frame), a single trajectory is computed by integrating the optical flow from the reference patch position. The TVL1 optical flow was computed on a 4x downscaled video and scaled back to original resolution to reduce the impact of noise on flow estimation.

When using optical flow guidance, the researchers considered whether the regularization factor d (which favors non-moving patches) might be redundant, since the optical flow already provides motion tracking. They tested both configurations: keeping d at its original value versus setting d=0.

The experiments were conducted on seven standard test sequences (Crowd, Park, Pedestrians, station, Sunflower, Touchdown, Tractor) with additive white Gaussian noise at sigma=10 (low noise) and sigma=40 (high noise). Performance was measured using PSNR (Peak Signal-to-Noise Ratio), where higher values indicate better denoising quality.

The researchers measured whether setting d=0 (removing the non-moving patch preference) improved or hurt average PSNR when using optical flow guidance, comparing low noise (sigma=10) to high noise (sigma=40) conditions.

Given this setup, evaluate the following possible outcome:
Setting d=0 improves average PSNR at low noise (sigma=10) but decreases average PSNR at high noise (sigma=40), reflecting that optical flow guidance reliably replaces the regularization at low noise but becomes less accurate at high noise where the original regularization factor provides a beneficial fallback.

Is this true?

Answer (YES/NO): YES